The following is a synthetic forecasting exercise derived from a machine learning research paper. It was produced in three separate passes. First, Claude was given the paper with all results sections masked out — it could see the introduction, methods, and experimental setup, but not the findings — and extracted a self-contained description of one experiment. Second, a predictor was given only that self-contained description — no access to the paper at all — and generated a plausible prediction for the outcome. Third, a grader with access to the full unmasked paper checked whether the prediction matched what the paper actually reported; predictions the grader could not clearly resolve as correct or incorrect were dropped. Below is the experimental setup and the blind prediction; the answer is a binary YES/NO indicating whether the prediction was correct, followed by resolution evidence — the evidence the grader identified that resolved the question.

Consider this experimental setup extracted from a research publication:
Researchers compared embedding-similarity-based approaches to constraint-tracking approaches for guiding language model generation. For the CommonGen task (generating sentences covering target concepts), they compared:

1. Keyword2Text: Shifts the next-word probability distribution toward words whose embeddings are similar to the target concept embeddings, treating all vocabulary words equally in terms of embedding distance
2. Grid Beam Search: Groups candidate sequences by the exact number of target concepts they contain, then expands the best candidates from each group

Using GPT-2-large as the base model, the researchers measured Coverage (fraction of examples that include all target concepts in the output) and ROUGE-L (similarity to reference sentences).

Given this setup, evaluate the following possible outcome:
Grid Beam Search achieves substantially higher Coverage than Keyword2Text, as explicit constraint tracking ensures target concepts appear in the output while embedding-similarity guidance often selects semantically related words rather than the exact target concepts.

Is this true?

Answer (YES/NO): YES